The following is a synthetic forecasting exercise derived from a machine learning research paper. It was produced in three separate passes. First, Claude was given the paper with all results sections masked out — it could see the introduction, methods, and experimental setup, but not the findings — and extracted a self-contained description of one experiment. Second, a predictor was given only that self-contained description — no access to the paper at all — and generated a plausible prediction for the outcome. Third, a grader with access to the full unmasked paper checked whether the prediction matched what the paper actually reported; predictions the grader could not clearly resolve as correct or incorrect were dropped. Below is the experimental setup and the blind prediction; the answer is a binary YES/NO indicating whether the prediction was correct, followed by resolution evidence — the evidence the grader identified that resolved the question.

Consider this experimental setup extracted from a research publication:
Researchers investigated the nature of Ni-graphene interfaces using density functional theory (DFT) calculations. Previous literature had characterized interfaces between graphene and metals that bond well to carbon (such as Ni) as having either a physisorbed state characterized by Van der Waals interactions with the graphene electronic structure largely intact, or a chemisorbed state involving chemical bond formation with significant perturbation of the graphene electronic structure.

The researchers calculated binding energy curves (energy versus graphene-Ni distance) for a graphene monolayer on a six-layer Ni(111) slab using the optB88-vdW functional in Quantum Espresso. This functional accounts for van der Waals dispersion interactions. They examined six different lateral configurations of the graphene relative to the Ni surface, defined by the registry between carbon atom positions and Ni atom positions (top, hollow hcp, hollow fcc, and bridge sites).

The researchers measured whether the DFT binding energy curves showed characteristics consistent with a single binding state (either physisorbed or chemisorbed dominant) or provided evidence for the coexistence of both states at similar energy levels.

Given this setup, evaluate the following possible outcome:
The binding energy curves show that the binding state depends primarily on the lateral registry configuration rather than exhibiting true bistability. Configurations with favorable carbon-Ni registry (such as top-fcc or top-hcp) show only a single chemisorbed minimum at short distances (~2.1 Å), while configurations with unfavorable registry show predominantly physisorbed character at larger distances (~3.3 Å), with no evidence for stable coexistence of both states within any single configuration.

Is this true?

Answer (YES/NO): NO